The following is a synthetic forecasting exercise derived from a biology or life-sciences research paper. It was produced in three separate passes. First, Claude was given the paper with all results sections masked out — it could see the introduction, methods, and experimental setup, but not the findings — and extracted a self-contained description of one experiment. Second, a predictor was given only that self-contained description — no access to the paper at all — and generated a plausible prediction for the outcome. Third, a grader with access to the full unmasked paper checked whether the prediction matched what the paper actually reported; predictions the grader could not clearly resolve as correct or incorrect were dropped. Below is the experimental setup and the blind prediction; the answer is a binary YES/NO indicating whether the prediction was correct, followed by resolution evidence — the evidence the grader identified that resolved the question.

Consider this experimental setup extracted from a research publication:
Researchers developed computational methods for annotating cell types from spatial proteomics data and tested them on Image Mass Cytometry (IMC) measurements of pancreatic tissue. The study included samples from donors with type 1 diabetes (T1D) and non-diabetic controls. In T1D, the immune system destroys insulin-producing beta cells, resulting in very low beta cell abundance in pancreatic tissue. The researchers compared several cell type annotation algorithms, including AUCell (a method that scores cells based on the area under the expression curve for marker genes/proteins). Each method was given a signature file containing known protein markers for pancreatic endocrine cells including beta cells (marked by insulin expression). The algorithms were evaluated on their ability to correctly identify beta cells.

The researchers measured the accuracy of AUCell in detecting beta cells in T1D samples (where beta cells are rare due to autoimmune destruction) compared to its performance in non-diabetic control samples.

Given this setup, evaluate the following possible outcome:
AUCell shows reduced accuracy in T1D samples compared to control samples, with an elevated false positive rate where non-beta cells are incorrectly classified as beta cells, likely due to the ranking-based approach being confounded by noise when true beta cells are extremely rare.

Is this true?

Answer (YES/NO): NO